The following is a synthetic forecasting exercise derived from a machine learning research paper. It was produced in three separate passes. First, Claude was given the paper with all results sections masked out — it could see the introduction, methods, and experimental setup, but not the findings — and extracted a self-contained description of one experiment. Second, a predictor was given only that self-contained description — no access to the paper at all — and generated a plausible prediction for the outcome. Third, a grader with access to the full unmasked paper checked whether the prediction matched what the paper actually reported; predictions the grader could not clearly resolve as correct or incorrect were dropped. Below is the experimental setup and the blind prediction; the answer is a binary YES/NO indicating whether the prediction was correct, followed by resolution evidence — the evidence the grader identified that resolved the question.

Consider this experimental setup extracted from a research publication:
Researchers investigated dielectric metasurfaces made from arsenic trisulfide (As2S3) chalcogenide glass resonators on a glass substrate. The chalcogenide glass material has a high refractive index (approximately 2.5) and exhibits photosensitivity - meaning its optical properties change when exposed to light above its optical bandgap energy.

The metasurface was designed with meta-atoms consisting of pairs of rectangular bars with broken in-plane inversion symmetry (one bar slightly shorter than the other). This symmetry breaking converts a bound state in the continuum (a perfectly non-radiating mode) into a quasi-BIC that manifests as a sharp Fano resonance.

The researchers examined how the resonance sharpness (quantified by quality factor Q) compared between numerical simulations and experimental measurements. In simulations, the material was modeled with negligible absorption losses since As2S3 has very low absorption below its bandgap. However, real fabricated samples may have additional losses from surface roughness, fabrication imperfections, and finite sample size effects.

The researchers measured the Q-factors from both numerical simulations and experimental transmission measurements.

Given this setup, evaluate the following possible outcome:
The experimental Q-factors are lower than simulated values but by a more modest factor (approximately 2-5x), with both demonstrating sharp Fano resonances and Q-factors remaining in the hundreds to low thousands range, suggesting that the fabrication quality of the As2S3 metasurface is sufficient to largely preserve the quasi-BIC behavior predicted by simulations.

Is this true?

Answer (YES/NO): NO